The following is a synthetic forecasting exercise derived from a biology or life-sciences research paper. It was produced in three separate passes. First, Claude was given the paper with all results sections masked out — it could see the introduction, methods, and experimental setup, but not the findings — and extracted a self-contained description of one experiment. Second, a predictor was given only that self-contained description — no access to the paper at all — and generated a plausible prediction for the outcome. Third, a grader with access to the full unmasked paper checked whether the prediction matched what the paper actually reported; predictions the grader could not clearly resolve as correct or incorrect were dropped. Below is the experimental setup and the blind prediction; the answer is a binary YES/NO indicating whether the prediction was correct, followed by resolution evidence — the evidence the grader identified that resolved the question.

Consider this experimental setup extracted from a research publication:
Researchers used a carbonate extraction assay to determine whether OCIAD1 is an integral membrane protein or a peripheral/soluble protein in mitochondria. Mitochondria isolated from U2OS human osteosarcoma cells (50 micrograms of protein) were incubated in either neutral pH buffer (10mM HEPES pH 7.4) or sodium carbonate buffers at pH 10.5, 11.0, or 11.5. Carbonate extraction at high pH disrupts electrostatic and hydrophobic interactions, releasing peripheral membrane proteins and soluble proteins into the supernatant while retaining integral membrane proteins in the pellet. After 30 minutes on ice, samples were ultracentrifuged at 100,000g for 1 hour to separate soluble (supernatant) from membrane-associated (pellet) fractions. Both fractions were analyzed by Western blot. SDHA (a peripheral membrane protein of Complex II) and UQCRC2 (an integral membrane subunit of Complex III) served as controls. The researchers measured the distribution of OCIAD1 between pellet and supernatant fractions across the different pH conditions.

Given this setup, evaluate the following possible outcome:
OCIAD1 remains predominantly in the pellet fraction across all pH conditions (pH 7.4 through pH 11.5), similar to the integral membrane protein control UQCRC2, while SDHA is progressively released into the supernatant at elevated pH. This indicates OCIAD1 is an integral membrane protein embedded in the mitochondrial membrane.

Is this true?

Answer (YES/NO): YES